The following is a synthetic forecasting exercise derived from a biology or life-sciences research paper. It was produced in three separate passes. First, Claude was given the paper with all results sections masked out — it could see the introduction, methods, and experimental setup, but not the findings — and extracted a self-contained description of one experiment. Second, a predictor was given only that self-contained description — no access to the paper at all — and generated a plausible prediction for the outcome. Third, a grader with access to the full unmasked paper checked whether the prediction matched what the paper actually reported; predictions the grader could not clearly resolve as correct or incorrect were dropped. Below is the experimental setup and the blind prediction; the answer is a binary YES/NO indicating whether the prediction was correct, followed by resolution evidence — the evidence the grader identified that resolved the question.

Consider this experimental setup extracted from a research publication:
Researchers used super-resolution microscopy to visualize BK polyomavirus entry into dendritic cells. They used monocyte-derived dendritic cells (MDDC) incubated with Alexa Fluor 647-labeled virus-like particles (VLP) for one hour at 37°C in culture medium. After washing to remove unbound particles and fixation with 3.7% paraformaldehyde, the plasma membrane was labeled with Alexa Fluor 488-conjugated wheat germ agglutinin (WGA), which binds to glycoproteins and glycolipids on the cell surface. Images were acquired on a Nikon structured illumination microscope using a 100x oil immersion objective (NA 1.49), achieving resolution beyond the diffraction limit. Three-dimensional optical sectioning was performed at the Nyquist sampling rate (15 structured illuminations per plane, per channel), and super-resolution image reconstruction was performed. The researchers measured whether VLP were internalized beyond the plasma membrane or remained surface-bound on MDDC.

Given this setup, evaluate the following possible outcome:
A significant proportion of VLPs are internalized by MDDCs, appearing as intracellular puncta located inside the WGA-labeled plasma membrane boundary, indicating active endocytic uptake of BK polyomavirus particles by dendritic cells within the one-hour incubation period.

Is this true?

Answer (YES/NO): YES